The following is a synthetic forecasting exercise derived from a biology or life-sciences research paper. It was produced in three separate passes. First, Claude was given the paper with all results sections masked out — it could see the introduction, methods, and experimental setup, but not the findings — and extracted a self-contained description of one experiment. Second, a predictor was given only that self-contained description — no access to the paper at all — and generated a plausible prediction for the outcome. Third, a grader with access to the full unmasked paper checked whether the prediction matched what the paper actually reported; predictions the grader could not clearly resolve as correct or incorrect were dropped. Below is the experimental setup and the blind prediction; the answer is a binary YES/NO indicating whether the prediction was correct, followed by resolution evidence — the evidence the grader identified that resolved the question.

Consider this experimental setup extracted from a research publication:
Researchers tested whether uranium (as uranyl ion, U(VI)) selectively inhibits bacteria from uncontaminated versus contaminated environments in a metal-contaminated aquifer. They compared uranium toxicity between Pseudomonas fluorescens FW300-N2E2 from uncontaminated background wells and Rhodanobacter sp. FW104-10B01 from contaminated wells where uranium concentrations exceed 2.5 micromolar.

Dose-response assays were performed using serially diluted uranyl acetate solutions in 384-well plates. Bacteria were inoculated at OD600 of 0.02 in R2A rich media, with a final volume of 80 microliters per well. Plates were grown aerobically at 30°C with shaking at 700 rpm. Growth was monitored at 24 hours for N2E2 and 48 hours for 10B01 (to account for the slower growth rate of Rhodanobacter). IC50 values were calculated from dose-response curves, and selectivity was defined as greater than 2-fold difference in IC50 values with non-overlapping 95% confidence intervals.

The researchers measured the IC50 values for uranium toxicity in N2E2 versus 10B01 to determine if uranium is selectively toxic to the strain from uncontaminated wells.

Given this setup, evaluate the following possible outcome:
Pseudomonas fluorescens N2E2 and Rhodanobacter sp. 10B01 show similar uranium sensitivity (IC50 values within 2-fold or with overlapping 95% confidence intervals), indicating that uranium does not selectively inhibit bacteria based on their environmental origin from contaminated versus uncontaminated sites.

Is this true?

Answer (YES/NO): NO